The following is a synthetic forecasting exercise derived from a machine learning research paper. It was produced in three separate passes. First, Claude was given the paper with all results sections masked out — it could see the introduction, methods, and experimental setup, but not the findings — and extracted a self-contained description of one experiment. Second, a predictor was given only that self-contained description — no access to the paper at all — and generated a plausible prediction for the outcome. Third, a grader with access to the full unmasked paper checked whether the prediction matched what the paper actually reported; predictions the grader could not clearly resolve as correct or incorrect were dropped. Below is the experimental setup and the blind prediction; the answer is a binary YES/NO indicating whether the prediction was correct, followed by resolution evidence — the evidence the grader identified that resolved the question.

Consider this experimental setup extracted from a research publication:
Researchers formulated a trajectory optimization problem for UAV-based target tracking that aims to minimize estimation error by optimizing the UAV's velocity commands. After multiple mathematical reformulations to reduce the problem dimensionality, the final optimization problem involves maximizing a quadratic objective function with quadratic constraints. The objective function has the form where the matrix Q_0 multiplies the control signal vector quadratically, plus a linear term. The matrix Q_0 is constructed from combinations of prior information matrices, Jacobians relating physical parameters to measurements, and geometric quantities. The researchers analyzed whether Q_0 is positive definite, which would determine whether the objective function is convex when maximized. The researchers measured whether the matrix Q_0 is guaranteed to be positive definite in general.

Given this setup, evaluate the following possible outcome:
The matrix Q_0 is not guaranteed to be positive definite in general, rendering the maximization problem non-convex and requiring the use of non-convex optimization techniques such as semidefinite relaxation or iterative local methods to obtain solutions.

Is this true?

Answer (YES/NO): YES